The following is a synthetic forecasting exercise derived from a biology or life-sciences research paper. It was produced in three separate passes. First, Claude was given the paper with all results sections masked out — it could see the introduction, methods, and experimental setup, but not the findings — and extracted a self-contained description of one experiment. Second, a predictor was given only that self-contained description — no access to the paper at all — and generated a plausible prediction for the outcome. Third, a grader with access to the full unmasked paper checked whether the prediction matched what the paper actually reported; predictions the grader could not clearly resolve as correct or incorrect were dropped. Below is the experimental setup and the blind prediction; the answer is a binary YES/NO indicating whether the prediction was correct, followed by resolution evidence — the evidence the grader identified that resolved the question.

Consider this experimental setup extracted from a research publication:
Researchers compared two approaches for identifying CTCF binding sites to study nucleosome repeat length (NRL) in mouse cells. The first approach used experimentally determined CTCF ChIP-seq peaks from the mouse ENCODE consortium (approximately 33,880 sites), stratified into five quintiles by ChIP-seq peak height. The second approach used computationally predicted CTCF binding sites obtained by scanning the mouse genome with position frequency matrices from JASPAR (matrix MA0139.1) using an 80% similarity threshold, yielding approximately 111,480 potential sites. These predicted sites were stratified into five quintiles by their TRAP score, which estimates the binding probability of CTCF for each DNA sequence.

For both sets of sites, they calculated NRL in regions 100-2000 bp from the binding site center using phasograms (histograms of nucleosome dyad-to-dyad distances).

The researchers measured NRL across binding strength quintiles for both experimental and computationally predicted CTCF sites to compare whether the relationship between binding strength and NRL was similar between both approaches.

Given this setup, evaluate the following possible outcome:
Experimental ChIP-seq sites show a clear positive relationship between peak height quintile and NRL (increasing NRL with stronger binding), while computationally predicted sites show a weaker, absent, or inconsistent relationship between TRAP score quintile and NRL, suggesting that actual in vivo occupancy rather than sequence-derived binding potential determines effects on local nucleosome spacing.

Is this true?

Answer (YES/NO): NO